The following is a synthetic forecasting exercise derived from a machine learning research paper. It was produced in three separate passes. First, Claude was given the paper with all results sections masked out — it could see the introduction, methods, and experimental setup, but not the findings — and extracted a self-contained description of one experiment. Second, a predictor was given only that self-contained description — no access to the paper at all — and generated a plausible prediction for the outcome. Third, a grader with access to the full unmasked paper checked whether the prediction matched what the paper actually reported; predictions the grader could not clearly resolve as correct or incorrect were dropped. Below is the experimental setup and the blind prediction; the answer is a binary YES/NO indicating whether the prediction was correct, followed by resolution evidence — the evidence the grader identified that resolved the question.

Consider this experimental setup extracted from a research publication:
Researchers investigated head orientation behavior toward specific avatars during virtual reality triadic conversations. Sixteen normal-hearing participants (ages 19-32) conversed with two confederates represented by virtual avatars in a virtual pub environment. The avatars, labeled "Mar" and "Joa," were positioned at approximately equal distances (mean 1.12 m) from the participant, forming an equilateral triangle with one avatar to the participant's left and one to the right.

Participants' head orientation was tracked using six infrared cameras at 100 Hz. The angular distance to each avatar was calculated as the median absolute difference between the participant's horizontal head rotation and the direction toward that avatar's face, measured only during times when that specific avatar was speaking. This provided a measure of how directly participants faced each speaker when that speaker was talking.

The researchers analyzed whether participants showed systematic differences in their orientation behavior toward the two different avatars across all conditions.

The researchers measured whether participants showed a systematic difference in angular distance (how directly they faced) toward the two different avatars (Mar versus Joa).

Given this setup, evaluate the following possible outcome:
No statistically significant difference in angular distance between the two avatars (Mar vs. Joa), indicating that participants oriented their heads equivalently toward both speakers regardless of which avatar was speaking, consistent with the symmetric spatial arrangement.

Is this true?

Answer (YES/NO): NO